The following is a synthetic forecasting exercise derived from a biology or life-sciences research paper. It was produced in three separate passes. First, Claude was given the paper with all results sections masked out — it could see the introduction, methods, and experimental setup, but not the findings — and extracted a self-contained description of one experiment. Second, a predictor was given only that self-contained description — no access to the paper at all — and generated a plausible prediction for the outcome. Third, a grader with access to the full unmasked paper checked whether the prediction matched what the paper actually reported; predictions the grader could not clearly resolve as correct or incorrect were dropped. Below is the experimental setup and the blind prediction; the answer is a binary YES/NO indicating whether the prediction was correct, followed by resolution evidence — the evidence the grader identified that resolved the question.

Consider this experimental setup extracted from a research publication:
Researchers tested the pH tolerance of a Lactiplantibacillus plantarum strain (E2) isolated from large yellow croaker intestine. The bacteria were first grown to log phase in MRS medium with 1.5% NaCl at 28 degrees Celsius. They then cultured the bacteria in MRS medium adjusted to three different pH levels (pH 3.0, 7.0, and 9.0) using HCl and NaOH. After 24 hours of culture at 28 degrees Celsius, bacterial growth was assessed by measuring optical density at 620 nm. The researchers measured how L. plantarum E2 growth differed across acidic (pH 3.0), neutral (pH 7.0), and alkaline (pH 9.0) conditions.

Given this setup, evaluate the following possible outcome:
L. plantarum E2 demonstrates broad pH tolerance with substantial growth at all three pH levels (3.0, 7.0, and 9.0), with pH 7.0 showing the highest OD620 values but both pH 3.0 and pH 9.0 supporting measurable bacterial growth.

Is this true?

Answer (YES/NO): NO